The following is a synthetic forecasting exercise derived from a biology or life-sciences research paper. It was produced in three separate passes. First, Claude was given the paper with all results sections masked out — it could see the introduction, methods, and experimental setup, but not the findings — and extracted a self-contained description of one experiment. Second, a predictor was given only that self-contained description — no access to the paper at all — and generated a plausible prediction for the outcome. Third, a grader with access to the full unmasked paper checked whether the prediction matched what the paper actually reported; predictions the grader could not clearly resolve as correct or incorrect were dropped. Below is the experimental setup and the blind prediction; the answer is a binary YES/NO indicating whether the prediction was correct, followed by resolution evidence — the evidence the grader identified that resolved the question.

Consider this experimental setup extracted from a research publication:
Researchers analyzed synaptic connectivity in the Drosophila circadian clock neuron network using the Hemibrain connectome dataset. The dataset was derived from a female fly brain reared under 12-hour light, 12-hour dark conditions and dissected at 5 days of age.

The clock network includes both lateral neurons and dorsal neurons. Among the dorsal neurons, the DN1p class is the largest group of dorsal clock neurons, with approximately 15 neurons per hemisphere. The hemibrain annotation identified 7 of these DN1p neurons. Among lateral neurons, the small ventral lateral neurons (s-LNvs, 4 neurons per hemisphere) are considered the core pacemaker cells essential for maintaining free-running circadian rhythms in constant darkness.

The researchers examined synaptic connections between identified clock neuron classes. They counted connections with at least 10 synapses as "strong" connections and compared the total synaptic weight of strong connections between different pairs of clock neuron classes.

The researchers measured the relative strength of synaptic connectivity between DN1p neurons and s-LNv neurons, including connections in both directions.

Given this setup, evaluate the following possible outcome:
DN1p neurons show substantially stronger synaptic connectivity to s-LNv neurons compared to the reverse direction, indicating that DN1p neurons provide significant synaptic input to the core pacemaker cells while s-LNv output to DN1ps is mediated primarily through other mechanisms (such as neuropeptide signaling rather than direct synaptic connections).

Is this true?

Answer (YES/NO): NO